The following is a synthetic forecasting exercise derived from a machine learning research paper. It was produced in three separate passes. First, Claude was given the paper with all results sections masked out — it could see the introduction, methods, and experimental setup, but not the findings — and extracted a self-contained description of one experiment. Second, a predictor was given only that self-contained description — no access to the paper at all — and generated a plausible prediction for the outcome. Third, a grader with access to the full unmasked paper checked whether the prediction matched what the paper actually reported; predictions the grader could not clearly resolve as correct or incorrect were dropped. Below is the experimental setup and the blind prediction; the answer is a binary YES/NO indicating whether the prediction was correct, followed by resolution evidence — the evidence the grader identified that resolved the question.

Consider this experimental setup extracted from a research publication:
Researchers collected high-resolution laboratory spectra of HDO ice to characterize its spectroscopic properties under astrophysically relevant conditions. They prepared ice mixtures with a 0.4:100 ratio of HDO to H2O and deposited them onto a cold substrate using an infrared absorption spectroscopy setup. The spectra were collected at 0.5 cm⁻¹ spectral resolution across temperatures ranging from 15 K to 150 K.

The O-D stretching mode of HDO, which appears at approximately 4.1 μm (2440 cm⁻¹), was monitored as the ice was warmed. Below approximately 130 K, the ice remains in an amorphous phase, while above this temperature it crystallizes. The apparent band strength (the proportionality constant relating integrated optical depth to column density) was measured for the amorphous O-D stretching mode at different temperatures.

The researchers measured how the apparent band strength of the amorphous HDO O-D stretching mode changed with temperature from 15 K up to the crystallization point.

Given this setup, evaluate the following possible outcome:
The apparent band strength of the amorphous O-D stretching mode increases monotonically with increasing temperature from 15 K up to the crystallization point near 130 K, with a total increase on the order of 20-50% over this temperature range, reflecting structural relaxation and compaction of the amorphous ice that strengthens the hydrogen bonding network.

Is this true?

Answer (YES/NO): NO